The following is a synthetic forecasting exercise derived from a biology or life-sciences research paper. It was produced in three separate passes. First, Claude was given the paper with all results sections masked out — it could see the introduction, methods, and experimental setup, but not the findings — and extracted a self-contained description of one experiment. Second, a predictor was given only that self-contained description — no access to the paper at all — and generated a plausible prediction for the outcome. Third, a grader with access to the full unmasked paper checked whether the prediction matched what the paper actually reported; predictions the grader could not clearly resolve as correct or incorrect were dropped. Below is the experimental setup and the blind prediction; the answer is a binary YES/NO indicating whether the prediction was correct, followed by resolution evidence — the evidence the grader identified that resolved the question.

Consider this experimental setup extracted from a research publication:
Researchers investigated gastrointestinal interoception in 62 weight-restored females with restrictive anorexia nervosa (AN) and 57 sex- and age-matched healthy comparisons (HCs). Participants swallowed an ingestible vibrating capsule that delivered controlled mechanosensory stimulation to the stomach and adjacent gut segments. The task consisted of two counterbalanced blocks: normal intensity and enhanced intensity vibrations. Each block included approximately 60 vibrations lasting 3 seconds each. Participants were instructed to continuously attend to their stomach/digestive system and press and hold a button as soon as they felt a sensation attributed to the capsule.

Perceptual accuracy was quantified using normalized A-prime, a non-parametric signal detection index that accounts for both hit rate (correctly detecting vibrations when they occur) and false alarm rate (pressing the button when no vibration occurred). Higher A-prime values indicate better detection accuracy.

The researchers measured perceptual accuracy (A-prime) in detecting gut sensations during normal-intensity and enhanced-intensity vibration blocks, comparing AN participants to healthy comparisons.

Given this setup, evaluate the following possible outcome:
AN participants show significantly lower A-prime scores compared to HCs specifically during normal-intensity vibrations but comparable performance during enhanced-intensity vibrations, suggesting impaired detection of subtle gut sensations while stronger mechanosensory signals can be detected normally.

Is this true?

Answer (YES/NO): YES